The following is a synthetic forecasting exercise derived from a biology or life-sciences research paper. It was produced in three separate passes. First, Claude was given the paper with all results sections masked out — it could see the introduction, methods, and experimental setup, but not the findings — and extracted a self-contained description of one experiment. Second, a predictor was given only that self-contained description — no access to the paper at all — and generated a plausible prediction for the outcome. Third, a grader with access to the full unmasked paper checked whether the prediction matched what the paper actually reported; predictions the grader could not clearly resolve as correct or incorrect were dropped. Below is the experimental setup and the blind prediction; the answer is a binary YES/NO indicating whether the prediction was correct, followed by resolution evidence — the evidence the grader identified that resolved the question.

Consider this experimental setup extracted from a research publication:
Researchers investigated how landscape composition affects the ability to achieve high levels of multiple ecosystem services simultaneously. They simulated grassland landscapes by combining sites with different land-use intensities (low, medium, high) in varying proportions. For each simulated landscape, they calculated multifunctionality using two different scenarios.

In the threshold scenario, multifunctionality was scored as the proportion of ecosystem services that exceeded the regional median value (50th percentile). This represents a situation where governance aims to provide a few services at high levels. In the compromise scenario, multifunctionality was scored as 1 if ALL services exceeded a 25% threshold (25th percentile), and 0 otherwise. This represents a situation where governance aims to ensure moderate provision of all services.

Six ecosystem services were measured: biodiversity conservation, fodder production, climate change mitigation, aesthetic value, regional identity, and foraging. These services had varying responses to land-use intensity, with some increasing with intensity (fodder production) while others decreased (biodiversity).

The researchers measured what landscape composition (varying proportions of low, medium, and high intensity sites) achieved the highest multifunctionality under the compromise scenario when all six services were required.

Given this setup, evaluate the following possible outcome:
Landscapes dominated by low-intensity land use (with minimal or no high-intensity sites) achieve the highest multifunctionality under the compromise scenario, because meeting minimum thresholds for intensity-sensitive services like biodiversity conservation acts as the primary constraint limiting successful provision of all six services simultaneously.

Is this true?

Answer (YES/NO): NO